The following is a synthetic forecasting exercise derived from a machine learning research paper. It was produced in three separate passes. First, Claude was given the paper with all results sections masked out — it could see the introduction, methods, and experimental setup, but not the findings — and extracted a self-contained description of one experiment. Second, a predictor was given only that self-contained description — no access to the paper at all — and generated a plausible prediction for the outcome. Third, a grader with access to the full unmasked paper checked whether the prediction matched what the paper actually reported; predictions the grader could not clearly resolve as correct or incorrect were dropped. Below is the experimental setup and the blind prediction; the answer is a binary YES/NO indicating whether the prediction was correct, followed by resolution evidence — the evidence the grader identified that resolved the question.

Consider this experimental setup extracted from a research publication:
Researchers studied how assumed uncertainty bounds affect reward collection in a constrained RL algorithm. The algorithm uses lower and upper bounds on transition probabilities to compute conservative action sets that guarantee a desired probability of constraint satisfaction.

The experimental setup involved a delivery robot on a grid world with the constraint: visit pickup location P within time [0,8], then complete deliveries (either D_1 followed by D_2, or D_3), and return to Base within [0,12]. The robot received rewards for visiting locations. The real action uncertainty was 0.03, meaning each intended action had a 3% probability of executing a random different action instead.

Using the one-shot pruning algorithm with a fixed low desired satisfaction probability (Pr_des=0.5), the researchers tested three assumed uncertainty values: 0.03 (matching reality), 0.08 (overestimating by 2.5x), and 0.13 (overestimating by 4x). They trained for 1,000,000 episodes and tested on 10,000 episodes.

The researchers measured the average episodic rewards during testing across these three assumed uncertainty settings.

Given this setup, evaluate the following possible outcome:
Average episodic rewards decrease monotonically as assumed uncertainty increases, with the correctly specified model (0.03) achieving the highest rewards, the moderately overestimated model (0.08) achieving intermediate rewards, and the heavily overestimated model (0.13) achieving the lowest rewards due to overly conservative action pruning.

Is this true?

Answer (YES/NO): NO